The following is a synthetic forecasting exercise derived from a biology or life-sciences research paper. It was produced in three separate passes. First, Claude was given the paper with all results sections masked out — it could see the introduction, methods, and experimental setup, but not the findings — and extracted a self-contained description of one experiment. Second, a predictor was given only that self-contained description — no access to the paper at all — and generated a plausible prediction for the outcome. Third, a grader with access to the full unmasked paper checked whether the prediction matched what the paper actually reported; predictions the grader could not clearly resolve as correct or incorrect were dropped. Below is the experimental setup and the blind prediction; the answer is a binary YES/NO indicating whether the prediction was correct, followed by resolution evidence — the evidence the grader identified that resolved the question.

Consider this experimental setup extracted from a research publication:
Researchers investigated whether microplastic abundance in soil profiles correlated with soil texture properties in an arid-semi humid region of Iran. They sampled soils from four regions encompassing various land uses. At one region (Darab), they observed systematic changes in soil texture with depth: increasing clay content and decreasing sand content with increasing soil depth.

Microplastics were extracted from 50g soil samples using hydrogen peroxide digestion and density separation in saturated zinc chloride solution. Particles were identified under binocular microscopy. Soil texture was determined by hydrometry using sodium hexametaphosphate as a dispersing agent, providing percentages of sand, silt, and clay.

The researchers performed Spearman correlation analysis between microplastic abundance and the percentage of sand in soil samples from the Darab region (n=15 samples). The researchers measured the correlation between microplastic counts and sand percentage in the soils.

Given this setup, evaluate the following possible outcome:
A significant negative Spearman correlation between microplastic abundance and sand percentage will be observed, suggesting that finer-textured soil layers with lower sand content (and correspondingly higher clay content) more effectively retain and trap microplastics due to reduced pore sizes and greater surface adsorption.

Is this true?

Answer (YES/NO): YES